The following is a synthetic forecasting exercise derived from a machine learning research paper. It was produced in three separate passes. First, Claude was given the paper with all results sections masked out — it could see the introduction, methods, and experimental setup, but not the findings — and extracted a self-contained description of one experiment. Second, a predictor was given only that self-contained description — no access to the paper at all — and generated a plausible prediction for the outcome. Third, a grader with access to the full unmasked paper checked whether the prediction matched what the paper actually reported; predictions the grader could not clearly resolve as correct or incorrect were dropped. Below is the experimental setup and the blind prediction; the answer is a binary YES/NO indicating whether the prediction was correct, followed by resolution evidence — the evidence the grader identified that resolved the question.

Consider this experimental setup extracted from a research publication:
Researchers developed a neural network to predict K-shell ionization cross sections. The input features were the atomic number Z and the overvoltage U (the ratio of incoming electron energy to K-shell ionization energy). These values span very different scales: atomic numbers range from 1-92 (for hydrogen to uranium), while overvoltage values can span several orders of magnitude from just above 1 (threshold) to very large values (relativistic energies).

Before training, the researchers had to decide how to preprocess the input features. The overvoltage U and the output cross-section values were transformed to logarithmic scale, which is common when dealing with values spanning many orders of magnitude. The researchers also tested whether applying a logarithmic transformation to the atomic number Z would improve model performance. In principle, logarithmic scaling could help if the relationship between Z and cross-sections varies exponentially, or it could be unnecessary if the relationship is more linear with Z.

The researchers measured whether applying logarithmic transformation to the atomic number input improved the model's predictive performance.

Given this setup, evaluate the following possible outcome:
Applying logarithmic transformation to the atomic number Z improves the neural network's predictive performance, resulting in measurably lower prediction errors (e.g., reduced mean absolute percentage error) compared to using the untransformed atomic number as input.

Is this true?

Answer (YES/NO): NO